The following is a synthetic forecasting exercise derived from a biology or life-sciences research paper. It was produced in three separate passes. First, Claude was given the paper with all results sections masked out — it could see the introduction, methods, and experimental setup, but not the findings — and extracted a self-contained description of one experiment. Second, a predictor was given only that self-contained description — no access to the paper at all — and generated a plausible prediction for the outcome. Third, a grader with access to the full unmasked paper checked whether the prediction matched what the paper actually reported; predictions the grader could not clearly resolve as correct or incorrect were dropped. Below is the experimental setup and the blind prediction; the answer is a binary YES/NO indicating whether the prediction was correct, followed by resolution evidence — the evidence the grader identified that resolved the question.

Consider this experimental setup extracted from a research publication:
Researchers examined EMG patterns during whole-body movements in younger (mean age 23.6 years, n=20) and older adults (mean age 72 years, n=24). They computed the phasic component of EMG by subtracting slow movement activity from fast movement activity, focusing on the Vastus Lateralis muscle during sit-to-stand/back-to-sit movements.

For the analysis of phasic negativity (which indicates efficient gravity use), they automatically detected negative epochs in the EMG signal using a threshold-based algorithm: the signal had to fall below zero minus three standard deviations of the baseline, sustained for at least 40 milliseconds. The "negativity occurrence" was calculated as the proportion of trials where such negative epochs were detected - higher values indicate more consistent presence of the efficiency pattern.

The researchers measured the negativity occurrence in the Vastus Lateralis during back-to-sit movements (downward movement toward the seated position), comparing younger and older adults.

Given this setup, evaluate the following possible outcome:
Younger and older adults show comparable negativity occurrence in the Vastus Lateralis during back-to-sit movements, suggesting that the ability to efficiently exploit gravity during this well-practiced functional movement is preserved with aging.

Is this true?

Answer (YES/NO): NO